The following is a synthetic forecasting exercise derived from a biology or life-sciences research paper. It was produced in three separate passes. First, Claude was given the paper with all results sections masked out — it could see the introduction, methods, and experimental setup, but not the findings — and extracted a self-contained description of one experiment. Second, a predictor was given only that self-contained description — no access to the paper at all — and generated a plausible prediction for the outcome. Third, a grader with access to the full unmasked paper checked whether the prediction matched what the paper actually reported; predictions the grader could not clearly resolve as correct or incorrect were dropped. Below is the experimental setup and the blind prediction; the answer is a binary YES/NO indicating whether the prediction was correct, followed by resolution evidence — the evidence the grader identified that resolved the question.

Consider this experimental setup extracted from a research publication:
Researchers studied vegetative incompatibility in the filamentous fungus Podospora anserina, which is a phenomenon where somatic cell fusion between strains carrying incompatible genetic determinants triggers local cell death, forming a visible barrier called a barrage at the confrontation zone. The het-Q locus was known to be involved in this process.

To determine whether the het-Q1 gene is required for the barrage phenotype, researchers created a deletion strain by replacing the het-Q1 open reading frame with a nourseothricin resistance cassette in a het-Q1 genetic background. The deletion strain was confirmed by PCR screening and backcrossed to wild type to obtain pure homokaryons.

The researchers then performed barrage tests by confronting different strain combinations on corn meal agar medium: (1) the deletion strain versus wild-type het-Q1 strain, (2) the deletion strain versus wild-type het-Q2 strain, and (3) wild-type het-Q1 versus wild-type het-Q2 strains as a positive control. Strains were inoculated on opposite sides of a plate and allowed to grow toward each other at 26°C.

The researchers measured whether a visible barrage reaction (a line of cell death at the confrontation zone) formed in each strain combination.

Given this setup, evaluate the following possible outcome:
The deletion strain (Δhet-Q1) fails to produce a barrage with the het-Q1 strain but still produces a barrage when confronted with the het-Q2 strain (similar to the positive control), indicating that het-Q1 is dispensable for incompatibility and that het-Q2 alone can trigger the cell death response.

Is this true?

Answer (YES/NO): NO